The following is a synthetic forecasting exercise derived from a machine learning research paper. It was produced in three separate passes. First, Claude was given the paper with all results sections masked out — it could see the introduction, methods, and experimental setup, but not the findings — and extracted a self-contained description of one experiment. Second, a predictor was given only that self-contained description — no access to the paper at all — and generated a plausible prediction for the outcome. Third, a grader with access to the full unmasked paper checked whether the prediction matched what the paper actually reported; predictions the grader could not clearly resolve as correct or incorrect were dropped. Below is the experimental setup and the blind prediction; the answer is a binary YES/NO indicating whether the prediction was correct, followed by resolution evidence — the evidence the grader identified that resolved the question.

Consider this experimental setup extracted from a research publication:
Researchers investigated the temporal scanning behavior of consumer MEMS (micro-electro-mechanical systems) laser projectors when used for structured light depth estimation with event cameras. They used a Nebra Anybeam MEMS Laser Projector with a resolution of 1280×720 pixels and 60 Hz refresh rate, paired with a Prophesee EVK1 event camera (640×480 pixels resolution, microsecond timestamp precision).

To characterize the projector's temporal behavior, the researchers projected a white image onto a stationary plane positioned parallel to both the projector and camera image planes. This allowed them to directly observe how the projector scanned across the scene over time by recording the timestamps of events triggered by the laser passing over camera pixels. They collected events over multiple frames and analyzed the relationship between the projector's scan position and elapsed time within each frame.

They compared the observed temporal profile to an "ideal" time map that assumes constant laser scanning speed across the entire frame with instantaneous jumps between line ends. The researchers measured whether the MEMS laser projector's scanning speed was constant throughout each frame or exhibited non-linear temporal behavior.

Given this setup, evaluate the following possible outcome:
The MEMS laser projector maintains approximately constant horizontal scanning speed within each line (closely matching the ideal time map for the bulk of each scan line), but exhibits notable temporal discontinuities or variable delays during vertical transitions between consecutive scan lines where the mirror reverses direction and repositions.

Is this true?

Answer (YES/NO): NO